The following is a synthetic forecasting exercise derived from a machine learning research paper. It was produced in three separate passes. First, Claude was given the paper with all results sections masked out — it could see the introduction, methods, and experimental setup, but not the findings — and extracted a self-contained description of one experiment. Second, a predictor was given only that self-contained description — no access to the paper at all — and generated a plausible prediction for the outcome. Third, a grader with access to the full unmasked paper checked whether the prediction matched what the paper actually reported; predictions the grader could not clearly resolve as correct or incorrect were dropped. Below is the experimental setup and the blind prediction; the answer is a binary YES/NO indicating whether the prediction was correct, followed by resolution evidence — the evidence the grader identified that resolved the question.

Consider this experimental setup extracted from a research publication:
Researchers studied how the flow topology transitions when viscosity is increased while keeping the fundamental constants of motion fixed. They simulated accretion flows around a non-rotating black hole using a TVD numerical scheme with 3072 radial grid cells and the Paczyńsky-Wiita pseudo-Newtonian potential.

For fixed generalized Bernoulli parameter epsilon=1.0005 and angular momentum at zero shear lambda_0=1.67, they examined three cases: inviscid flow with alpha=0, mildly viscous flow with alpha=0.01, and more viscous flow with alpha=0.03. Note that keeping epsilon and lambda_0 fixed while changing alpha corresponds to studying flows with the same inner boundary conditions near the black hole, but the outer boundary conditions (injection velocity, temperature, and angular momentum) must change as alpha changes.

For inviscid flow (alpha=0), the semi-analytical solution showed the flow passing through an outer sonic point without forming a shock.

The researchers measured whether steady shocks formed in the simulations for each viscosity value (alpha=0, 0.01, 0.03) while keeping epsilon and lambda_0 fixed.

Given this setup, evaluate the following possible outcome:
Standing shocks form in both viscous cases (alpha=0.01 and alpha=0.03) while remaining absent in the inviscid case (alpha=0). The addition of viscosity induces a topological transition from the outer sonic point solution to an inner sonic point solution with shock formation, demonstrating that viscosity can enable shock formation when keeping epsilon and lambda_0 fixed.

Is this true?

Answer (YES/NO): NO